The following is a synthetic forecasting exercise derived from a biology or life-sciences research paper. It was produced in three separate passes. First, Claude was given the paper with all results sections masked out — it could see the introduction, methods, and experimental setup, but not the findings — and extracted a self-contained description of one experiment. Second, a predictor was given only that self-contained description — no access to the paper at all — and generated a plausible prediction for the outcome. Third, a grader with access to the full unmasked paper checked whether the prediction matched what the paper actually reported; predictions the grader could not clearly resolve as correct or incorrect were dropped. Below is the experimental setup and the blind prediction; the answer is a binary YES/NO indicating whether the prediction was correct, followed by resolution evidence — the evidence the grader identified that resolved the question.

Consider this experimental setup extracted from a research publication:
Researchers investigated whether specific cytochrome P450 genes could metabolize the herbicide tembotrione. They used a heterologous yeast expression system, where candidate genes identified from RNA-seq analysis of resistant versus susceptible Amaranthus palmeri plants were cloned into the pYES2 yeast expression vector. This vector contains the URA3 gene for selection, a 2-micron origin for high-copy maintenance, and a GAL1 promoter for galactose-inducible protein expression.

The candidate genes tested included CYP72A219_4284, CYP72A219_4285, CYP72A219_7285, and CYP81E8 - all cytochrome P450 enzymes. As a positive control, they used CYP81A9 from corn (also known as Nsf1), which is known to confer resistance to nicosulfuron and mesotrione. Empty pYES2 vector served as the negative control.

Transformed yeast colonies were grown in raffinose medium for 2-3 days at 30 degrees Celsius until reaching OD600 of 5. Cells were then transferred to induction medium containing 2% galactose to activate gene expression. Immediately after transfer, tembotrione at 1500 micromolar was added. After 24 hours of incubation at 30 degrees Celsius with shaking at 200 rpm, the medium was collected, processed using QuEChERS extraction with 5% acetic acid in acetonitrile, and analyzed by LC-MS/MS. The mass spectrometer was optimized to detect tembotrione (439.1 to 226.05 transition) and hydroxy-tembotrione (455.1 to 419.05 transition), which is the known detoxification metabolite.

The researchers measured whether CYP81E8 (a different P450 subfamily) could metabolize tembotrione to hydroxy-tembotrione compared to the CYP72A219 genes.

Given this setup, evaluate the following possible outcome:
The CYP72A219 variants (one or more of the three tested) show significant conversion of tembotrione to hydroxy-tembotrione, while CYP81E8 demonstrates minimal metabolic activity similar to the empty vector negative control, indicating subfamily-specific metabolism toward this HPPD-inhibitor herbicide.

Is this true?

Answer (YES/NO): YES